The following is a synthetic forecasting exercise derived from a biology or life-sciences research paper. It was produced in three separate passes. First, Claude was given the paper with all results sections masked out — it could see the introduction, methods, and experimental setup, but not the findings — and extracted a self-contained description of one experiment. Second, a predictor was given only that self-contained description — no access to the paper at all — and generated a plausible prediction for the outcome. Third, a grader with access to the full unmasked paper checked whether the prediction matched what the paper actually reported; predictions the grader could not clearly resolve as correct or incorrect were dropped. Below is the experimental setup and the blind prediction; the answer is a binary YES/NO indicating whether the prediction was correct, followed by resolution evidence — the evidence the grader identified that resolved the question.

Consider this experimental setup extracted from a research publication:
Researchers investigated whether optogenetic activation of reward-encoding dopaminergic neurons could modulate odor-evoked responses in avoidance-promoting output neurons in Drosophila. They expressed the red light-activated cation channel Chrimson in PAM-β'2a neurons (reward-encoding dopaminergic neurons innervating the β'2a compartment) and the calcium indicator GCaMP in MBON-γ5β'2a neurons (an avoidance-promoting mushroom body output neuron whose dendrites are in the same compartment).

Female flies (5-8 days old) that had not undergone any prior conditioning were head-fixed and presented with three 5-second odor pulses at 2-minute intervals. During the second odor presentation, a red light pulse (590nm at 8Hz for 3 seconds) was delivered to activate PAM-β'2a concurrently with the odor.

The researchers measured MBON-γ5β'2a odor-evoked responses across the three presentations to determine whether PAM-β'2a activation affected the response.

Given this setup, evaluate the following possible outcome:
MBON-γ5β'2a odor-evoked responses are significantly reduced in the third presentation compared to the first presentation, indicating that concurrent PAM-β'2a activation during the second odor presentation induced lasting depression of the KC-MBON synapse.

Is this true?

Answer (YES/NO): YES